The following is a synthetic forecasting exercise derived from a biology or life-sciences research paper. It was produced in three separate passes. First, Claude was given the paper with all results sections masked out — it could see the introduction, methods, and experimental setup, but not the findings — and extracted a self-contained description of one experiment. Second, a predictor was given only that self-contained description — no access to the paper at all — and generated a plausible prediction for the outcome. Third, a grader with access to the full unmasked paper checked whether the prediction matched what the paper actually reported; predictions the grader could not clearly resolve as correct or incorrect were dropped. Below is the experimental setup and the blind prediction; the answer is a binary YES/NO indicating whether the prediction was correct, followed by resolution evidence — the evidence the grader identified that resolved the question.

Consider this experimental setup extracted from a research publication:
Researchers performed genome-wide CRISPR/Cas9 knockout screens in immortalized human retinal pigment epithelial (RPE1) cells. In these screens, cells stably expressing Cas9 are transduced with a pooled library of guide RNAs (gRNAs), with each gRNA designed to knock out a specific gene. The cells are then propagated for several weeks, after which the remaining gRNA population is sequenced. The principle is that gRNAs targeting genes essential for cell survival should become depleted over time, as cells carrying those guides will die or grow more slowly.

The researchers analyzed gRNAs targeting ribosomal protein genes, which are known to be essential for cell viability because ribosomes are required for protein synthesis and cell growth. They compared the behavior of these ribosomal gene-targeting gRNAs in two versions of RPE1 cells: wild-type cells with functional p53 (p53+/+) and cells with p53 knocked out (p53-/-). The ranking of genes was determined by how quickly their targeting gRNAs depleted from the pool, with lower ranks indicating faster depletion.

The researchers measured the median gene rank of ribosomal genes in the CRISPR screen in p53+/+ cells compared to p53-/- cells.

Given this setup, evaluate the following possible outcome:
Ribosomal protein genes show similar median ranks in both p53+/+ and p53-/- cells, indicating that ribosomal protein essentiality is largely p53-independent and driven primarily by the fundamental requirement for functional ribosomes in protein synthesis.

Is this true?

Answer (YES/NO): NO